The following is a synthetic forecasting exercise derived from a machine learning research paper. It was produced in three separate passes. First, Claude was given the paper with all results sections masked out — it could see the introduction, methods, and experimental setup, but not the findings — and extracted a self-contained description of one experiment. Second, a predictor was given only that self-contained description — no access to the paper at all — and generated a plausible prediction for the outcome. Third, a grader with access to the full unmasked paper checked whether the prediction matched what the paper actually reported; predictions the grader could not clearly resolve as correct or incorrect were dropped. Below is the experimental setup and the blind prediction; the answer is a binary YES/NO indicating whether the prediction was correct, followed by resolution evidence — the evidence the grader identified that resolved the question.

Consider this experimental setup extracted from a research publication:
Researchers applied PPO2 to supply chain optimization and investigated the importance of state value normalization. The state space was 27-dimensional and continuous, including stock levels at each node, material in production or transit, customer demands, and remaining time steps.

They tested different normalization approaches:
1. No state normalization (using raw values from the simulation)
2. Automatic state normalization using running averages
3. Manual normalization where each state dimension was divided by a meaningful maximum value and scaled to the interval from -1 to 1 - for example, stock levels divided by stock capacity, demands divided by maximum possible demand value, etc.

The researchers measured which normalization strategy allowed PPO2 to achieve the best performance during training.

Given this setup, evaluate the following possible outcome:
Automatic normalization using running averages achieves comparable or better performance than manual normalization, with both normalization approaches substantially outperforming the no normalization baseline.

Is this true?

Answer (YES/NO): NO